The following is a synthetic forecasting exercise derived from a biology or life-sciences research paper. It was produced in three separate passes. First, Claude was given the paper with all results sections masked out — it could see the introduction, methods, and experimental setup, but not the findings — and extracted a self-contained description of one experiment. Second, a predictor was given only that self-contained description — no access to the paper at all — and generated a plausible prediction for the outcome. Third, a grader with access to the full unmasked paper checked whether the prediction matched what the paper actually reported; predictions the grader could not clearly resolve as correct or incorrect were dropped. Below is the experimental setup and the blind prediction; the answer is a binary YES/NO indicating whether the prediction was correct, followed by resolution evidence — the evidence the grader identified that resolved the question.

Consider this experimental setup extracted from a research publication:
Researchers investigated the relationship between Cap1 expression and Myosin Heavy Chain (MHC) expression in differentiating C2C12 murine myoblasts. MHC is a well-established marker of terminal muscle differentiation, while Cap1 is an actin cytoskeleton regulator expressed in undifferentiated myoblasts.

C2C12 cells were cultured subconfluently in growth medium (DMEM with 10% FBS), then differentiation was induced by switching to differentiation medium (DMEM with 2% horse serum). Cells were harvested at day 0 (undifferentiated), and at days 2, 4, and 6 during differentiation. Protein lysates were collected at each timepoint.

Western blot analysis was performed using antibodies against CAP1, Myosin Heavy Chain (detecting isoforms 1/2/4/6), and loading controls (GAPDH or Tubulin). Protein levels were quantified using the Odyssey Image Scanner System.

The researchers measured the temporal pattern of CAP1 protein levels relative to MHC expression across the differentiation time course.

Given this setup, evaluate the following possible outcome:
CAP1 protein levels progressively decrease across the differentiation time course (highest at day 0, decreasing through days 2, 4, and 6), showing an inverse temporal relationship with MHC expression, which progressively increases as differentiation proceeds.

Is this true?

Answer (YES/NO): YES